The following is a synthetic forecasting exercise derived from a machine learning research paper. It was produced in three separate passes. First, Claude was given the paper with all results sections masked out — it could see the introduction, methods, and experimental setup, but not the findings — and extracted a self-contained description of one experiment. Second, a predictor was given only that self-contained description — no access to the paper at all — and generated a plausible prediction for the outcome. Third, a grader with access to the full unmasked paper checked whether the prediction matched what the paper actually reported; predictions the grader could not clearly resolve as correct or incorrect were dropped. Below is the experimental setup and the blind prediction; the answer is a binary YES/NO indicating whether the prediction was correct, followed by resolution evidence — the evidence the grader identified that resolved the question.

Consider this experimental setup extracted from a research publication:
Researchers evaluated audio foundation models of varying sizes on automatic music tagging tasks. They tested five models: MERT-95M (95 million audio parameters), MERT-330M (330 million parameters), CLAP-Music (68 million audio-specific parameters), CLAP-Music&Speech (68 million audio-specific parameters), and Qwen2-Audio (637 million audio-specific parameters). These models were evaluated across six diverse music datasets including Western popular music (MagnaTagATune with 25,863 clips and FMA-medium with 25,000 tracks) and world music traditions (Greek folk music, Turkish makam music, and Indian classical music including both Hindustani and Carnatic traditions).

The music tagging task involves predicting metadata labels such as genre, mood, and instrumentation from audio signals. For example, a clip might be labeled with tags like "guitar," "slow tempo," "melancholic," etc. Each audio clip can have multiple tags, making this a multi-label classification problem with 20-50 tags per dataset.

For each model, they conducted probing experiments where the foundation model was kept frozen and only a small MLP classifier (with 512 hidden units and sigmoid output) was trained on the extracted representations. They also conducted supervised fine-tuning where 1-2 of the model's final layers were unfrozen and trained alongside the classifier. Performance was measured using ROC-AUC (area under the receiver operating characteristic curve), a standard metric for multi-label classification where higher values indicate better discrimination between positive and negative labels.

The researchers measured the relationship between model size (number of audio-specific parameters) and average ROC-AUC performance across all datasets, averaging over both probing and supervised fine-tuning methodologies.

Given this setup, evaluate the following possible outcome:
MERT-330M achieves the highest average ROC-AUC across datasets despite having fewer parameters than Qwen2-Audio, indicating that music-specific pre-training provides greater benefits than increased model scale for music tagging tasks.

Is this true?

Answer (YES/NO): NO